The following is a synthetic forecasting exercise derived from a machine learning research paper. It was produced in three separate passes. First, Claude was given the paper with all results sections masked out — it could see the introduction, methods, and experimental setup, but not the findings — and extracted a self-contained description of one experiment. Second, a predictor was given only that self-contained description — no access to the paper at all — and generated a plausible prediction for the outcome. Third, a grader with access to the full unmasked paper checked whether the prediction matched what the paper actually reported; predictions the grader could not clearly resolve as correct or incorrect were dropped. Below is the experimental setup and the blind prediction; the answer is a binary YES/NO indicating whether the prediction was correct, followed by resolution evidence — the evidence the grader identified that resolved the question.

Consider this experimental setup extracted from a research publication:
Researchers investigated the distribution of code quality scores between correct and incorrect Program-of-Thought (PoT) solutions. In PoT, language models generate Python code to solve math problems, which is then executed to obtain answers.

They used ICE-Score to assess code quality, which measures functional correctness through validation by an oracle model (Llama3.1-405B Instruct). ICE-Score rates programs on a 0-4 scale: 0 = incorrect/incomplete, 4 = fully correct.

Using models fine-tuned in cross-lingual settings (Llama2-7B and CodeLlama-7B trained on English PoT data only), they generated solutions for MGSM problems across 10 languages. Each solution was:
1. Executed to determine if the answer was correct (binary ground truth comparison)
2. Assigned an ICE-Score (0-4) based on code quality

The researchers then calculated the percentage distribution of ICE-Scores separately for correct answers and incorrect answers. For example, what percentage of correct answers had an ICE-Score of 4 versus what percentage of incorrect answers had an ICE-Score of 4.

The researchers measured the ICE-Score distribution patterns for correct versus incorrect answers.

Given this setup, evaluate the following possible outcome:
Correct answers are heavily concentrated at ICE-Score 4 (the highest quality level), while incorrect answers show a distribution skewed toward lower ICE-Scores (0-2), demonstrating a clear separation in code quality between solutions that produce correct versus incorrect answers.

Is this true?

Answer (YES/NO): YES